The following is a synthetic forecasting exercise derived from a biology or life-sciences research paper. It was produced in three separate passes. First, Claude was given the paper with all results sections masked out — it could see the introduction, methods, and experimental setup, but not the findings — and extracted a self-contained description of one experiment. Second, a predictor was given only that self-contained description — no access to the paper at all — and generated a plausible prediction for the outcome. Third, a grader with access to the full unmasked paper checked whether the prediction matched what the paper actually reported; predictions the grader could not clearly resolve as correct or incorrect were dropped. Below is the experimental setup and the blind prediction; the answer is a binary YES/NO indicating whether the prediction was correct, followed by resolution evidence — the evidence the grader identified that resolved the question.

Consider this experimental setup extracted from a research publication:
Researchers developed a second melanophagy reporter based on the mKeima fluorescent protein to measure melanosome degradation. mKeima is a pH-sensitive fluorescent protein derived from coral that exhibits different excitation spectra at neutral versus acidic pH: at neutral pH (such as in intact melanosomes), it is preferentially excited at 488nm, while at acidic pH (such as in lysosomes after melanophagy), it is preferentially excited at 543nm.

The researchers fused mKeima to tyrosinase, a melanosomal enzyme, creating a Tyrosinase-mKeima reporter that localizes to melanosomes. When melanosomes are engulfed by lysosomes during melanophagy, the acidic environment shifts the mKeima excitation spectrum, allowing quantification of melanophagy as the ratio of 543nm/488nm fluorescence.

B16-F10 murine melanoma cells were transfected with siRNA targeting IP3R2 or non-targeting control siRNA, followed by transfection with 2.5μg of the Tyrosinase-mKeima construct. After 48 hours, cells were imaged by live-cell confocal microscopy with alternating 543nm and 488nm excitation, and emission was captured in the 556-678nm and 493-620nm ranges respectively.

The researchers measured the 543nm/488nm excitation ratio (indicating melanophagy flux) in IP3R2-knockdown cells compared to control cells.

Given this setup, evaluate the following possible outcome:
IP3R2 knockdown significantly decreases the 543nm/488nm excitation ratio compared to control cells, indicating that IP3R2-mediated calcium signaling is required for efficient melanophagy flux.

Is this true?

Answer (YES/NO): NO